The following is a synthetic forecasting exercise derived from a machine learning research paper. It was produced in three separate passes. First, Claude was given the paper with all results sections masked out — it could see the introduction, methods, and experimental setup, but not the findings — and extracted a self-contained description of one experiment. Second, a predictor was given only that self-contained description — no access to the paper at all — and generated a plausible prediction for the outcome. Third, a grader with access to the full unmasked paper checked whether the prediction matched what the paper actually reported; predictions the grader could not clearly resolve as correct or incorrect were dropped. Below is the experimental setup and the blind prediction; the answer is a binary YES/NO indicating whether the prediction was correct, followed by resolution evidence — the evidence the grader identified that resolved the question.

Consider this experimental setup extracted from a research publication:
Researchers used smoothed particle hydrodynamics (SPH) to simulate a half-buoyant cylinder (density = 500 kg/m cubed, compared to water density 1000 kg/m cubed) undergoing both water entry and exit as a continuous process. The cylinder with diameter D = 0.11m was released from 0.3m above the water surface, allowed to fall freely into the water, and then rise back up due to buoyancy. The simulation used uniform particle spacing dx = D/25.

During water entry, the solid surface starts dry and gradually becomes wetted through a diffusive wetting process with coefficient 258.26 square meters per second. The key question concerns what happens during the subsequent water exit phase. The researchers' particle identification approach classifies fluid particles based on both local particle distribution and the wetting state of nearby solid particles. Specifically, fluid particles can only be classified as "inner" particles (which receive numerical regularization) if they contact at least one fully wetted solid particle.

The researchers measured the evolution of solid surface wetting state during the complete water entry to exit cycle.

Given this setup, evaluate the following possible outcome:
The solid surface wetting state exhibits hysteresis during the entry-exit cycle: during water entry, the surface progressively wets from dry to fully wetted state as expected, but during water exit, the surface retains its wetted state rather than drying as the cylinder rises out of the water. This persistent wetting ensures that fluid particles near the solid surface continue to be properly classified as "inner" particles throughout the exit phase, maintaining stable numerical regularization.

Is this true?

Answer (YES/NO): YES